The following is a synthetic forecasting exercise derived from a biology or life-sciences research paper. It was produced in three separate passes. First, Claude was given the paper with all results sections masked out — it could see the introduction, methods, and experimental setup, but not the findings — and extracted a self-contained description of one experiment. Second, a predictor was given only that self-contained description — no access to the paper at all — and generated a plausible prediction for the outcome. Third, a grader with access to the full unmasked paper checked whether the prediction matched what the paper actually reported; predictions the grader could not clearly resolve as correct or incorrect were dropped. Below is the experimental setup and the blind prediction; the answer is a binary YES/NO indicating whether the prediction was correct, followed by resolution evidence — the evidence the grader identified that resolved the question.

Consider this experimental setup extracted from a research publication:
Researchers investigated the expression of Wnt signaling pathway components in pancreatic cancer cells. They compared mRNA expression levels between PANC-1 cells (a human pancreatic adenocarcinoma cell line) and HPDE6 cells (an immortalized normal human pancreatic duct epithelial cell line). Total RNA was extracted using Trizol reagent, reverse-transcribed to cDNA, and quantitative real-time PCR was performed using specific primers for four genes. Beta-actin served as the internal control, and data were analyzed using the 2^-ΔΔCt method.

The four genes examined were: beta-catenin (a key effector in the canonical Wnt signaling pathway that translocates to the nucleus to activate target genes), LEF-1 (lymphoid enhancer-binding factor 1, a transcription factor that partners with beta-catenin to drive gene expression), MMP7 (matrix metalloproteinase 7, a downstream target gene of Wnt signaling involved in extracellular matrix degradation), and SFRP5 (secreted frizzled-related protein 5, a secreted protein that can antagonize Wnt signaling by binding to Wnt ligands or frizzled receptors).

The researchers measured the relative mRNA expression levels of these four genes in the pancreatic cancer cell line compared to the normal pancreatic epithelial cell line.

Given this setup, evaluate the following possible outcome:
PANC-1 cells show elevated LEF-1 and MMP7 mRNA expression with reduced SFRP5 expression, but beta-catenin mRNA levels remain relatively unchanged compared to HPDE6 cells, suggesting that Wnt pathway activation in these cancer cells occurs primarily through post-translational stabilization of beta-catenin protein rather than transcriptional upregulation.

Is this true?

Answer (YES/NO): NO